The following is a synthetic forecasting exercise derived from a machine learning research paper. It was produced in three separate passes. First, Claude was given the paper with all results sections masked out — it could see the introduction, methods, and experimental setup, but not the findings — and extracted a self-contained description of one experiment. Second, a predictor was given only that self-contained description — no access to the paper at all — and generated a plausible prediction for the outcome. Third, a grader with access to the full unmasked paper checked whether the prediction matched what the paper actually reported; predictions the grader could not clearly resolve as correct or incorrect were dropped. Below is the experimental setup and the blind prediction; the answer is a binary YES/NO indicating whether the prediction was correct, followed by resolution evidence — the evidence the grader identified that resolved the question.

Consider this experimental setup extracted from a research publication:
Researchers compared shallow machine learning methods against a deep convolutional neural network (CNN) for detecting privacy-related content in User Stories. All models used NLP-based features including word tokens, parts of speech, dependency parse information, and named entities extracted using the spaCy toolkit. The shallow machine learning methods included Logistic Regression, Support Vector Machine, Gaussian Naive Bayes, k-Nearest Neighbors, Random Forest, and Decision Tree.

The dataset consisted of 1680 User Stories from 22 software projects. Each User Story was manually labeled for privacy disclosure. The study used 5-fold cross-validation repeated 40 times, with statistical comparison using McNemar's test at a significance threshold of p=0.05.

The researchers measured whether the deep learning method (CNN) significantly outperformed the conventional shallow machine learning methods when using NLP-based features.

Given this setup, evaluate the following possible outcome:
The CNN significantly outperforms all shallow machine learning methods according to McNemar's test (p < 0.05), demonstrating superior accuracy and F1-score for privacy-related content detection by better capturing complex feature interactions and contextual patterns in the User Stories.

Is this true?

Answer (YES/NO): YES